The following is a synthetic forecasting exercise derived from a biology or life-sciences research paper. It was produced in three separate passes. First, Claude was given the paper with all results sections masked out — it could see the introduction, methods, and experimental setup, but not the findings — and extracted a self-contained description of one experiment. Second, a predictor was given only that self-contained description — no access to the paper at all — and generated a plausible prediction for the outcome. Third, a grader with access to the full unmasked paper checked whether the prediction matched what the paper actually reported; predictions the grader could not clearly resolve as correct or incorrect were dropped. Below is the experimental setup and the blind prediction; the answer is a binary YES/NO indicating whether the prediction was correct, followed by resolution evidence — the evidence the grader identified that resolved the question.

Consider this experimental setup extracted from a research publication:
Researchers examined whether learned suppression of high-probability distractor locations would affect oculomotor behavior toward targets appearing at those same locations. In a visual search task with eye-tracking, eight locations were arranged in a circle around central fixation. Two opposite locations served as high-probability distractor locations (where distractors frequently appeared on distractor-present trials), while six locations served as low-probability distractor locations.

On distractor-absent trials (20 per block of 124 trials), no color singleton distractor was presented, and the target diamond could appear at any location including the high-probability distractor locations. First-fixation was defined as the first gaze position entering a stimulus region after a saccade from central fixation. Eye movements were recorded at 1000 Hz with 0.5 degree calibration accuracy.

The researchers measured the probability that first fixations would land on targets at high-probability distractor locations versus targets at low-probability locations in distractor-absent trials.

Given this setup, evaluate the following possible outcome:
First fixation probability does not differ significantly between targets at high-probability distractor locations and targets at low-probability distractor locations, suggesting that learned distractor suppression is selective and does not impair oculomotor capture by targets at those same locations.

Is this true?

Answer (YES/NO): NO